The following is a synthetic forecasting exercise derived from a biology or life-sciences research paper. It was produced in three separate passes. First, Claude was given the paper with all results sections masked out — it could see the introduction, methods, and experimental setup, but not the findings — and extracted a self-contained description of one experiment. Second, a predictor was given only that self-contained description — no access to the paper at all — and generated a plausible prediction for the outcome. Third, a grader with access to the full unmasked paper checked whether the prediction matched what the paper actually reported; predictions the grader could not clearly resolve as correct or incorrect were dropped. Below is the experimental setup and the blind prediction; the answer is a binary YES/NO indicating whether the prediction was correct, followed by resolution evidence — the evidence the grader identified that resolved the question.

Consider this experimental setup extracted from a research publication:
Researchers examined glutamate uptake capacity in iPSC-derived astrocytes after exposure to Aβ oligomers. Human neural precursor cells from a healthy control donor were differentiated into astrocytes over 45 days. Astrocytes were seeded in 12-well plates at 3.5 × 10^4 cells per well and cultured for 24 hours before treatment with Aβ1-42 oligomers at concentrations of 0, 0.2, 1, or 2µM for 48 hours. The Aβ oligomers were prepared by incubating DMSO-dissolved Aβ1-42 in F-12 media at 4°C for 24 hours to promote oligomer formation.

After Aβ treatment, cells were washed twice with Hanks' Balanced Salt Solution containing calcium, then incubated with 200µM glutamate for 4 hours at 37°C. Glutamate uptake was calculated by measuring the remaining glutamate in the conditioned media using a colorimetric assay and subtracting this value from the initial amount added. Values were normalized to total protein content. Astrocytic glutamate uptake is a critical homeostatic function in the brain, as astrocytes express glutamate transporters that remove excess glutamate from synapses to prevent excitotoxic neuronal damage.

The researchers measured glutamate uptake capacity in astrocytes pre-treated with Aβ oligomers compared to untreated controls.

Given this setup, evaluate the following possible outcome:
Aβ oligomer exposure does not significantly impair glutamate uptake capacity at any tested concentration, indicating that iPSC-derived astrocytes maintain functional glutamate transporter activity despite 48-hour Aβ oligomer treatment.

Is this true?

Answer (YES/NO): NO